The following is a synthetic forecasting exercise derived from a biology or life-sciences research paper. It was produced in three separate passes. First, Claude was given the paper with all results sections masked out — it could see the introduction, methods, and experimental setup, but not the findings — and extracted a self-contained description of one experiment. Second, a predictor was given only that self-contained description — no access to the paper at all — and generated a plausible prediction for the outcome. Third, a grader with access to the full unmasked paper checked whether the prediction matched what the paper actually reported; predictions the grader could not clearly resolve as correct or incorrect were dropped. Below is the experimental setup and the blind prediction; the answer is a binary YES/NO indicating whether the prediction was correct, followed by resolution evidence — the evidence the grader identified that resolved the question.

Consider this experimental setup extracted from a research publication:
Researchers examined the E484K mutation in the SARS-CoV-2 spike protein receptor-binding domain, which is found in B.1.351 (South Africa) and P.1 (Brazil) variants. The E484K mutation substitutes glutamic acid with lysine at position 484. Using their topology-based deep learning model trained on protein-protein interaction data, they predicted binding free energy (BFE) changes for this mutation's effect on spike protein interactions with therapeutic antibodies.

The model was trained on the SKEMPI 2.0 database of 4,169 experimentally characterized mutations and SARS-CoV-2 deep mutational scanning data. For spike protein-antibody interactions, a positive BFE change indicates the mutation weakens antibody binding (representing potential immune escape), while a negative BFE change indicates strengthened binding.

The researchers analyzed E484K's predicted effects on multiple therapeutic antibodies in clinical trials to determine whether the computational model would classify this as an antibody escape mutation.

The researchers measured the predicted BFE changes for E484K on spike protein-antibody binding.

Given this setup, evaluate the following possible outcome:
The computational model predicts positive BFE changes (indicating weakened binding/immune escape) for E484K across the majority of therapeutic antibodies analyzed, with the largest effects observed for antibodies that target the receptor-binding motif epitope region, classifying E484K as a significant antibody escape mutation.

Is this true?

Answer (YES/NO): NO